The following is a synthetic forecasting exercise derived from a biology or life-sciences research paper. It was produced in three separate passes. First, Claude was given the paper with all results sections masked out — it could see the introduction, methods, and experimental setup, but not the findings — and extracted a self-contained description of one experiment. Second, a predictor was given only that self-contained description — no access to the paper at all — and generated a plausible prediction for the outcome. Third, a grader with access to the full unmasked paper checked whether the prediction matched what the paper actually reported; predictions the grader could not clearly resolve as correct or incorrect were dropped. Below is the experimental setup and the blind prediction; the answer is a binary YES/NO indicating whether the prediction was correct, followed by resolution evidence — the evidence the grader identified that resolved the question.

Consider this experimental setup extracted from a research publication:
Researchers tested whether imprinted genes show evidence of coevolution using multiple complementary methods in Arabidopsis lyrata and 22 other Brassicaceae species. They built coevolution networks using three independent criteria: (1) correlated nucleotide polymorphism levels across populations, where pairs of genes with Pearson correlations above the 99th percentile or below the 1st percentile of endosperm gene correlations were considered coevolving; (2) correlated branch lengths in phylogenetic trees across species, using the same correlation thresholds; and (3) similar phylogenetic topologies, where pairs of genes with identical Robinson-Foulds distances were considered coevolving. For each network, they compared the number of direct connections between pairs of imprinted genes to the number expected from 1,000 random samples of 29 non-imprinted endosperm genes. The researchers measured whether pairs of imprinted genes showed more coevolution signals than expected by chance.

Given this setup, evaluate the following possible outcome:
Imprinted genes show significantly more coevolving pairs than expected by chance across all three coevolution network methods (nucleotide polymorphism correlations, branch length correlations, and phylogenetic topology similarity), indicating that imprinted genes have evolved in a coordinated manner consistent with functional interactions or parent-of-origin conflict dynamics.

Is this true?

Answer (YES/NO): NO